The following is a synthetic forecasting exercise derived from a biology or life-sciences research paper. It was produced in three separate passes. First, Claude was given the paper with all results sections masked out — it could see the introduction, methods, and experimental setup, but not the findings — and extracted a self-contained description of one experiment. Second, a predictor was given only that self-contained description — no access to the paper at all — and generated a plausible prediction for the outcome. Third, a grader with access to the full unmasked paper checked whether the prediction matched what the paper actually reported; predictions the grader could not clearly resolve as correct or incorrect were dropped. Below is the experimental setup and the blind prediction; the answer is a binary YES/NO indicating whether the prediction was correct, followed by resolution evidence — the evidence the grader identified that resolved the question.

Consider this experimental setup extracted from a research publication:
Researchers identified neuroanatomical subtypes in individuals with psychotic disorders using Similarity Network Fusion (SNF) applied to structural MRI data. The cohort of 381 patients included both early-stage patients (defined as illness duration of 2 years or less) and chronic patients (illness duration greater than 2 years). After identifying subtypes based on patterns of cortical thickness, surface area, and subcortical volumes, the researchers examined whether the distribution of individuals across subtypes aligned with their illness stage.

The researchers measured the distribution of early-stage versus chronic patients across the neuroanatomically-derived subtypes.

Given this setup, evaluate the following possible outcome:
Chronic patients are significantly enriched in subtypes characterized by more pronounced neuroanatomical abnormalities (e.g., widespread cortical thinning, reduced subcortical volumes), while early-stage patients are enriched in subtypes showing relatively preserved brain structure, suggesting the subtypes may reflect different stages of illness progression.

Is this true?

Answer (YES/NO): NO